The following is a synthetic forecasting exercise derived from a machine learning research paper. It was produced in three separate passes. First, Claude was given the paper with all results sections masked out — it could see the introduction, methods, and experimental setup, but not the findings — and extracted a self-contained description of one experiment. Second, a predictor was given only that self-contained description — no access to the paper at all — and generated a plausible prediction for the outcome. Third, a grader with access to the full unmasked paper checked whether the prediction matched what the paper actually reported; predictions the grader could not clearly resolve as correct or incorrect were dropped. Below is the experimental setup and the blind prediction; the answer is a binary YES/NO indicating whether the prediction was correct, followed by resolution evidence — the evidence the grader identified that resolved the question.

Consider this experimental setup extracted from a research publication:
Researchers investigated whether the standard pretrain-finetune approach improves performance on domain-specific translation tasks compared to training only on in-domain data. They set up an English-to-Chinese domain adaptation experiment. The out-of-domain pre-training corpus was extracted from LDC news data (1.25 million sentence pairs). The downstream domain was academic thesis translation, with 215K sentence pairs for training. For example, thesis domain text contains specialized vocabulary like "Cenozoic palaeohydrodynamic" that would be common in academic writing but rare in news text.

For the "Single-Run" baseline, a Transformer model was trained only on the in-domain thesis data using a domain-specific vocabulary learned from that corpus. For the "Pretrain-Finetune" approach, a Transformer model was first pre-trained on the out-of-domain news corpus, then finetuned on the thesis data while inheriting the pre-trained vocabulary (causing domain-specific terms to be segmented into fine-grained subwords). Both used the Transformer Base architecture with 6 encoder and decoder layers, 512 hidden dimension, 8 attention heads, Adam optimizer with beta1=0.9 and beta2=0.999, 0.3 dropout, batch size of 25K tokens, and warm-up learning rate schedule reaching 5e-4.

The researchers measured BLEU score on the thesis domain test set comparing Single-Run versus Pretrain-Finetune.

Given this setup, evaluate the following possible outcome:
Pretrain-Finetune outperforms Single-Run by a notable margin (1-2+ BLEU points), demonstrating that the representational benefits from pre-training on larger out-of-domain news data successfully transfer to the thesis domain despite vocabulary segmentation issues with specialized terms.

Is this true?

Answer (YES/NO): NO